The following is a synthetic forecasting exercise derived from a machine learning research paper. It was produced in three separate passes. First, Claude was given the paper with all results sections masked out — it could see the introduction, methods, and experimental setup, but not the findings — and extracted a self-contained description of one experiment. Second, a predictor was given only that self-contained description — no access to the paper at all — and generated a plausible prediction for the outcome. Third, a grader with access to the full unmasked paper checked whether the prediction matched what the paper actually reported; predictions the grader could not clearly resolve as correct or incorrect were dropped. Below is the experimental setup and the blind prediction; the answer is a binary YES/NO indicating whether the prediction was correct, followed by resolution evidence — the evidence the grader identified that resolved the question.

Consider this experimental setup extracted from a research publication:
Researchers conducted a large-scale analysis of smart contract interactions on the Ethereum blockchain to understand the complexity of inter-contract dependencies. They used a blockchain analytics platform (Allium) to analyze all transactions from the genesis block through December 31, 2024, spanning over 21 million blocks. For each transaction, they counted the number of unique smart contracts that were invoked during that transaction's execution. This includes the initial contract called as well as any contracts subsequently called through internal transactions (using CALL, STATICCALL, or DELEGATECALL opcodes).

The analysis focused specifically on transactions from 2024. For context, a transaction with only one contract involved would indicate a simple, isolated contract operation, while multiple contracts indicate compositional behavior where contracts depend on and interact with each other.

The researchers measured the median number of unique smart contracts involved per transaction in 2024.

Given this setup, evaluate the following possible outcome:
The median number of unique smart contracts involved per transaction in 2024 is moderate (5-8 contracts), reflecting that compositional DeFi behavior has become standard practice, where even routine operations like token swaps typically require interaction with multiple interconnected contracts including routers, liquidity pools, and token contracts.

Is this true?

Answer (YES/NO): NO